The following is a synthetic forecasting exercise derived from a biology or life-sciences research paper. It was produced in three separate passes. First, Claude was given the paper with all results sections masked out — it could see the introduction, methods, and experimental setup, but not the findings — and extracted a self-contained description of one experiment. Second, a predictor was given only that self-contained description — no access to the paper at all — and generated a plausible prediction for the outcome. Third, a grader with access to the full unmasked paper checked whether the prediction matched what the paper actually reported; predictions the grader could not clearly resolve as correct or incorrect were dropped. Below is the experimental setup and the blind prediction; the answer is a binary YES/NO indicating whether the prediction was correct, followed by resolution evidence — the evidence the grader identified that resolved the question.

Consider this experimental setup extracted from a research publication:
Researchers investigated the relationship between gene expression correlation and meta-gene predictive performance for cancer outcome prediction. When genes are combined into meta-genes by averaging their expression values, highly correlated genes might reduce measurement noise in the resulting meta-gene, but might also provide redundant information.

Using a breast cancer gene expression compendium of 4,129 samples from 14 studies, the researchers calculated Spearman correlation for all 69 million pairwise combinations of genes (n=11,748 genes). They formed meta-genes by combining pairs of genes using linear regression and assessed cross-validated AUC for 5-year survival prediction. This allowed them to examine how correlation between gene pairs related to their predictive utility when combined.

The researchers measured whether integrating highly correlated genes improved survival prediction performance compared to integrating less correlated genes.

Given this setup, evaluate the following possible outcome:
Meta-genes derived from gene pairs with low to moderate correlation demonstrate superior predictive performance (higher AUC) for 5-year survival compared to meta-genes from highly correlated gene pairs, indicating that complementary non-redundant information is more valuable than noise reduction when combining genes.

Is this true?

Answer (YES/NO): NO